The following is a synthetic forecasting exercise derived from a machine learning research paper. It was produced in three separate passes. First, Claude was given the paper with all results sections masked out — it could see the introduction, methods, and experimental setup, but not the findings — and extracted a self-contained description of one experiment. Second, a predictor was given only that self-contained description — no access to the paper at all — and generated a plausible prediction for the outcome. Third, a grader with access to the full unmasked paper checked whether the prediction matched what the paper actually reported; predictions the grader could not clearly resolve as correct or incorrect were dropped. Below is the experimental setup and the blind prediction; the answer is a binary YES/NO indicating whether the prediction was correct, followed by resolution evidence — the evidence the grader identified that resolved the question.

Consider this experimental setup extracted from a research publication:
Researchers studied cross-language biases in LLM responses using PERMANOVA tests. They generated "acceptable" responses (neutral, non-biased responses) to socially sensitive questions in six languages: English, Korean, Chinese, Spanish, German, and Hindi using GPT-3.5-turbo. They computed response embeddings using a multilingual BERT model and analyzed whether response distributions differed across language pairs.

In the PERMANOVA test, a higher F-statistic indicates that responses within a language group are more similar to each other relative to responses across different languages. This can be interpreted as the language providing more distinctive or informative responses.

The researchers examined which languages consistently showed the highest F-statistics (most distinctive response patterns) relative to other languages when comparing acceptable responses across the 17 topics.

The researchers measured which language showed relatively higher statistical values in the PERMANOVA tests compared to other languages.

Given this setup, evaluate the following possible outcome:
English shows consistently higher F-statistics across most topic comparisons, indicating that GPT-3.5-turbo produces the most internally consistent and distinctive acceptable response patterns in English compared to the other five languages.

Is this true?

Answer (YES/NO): YES